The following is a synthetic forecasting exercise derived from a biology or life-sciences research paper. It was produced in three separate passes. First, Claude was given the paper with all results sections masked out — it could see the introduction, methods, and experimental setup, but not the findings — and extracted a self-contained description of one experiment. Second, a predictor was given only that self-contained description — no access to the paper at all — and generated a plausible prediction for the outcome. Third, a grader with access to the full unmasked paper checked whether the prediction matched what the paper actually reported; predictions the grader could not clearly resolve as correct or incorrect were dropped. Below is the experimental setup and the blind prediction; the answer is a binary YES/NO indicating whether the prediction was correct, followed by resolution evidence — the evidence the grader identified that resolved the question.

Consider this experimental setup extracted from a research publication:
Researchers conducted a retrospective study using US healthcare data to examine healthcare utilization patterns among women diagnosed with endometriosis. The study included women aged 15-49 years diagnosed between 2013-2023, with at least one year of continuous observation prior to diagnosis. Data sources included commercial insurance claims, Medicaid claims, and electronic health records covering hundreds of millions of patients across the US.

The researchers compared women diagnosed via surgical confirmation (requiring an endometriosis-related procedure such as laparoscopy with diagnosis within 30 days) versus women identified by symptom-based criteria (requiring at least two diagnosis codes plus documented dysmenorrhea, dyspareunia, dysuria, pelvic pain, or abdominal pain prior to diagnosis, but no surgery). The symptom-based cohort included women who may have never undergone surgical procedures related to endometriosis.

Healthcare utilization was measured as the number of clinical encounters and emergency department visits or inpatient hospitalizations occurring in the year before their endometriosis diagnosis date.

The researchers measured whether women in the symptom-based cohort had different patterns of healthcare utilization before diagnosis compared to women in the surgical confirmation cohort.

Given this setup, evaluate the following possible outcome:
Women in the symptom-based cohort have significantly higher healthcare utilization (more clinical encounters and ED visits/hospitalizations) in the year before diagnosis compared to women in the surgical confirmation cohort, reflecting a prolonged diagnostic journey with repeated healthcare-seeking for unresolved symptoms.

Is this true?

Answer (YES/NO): NO